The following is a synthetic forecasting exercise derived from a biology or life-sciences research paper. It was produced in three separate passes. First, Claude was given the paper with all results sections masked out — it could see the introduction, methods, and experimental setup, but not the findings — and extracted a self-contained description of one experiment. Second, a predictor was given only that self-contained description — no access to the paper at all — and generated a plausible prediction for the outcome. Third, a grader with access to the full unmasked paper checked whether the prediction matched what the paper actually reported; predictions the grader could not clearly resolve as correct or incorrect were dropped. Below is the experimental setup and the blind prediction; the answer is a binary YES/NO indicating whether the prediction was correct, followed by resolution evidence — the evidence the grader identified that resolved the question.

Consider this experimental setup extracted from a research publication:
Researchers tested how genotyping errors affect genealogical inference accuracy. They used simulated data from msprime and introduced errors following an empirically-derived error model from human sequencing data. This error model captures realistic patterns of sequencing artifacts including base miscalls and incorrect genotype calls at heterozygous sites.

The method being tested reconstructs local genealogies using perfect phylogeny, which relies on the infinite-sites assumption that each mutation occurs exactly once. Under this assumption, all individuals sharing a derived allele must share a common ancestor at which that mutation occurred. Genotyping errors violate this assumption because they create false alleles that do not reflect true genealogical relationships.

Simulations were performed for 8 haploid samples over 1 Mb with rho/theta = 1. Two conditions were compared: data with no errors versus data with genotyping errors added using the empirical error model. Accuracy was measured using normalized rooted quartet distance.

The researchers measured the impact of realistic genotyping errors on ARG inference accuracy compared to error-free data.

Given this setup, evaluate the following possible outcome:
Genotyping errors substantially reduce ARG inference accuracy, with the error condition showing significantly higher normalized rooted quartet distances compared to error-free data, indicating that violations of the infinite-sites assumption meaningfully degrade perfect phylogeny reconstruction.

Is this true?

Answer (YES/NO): NO